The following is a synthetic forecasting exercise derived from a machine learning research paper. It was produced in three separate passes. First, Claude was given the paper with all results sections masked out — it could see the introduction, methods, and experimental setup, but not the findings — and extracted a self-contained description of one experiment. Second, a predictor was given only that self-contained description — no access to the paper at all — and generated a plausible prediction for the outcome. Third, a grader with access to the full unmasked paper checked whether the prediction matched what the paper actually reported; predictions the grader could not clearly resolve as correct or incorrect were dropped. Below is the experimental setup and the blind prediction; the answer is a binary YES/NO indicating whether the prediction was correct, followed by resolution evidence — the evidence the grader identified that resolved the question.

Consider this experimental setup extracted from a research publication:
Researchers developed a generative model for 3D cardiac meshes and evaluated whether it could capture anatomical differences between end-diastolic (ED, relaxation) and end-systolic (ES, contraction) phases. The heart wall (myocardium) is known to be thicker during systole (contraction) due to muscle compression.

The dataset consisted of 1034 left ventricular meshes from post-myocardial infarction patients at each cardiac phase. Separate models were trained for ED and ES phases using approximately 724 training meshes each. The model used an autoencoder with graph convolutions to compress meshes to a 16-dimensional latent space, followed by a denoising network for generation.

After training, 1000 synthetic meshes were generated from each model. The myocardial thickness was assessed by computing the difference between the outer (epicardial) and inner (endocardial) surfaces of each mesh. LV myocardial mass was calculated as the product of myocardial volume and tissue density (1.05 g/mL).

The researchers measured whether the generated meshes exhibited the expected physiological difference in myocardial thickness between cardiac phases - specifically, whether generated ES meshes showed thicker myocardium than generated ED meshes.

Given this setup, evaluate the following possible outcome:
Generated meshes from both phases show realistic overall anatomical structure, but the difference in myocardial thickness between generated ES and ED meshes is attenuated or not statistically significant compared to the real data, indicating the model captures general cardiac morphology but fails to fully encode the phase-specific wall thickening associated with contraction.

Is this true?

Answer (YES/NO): NO